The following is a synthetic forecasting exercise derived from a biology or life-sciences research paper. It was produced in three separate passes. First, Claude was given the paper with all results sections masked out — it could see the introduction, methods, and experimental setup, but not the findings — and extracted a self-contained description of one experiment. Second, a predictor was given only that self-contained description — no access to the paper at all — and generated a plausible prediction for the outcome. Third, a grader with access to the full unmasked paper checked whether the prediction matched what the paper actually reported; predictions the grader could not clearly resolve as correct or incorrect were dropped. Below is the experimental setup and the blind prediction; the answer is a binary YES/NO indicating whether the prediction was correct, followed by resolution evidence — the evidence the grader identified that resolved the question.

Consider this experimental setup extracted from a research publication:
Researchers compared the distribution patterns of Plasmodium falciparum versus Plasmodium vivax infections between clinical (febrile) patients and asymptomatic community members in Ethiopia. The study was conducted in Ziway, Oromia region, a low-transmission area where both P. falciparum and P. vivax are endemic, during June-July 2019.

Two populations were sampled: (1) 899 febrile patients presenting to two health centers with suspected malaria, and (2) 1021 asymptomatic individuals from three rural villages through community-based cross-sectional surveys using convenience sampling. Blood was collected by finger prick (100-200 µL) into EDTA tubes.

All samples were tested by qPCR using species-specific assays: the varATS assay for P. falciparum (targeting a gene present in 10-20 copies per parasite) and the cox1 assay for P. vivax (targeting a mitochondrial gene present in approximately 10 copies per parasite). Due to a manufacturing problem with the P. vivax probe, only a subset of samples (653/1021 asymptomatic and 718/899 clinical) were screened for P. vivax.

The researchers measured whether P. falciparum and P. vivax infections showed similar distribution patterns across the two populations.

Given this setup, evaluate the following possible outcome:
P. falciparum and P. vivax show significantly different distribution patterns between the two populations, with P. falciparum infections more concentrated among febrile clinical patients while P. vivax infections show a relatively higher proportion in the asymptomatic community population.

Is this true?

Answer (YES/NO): YES